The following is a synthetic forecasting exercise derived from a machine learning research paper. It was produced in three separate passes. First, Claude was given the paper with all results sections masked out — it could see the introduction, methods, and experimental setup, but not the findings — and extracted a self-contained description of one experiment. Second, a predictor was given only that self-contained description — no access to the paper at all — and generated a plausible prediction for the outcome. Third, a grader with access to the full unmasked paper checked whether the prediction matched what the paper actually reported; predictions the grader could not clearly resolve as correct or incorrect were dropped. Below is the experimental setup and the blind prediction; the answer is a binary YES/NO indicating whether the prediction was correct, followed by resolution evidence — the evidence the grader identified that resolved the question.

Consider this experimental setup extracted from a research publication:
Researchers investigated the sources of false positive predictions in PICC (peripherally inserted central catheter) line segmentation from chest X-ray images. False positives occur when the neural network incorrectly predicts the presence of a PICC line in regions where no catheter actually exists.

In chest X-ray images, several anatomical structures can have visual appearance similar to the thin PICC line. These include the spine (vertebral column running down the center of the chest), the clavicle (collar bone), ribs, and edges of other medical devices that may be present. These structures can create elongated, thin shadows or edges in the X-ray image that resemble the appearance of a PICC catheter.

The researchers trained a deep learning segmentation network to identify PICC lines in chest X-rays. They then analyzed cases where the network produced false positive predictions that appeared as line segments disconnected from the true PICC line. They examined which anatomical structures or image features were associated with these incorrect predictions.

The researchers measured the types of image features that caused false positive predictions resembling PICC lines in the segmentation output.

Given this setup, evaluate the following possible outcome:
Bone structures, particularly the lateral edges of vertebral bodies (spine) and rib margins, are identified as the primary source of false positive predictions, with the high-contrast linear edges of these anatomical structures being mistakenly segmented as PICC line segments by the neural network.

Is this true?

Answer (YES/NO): YES